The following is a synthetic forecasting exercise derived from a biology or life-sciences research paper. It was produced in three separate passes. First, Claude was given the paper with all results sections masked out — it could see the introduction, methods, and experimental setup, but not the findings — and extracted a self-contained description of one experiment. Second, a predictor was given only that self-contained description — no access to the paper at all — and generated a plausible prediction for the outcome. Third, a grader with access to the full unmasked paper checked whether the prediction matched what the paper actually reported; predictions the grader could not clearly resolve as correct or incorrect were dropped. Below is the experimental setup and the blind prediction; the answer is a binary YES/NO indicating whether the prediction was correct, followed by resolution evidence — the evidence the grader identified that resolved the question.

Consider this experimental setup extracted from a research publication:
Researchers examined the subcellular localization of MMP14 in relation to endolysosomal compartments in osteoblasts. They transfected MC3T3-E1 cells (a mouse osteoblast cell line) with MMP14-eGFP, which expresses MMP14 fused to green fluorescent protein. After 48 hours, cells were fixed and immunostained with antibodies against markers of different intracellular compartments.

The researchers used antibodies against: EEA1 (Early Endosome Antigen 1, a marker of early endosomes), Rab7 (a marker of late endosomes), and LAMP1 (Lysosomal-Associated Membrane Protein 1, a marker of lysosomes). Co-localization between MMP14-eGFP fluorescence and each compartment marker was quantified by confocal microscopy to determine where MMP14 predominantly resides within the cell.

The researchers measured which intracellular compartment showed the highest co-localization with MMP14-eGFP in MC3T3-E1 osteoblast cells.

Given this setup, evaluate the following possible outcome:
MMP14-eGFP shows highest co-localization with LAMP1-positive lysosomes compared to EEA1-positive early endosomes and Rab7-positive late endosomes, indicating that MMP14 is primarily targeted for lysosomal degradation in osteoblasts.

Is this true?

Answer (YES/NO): NO